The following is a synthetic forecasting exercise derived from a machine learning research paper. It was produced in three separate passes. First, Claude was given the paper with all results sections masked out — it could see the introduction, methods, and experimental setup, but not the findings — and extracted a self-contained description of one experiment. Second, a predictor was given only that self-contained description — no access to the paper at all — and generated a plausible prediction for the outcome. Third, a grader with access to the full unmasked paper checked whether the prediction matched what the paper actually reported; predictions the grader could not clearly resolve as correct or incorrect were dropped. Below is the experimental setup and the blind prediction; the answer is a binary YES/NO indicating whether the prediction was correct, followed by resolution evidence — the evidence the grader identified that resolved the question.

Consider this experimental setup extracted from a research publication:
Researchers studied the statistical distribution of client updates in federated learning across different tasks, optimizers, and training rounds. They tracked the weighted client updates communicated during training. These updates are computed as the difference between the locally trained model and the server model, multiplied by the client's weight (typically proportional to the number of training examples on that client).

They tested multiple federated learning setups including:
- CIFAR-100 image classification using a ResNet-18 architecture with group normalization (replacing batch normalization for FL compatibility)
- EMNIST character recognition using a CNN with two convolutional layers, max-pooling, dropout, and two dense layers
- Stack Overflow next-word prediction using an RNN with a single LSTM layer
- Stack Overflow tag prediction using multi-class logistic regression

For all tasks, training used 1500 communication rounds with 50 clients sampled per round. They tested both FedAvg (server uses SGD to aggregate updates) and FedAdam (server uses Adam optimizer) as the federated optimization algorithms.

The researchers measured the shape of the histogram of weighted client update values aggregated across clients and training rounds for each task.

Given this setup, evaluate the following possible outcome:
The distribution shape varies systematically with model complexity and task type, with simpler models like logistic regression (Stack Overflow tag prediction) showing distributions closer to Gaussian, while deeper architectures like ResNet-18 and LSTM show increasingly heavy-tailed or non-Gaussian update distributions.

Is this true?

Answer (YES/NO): NO